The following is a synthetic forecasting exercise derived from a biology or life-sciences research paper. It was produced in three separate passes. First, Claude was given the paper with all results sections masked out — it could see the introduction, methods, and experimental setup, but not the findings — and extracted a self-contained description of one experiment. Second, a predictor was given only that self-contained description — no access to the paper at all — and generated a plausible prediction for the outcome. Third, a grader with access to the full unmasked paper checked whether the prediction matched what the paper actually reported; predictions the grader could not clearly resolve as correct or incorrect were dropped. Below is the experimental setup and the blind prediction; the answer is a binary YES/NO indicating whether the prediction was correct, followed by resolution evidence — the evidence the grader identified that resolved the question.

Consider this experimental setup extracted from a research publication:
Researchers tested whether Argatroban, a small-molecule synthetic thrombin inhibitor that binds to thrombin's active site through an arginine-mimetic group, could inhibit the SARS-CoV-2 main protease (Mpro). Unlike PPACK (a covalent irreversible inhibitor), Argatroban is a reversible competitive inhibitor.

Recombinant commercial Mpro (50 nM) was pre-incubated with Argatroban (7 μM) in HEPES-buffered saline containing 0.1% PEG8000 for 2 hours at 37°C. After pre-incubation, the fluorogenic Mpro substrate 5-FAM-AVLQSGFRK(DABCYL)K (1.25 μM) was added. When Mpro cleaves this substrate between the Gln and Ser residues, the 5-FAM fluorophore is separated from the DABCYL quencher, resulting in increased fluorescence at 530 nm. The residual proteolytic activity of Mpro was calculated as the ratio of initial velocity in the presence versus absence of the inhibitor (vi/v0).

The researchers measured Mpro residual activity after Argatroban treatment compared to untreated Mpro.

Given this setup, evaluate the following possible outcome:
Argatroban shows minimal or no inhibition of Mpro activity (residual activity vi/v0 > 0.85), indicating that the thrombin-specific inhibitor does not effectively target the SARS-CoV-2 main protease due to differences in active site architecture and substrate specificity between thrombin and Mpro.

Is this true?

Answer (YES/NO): NO